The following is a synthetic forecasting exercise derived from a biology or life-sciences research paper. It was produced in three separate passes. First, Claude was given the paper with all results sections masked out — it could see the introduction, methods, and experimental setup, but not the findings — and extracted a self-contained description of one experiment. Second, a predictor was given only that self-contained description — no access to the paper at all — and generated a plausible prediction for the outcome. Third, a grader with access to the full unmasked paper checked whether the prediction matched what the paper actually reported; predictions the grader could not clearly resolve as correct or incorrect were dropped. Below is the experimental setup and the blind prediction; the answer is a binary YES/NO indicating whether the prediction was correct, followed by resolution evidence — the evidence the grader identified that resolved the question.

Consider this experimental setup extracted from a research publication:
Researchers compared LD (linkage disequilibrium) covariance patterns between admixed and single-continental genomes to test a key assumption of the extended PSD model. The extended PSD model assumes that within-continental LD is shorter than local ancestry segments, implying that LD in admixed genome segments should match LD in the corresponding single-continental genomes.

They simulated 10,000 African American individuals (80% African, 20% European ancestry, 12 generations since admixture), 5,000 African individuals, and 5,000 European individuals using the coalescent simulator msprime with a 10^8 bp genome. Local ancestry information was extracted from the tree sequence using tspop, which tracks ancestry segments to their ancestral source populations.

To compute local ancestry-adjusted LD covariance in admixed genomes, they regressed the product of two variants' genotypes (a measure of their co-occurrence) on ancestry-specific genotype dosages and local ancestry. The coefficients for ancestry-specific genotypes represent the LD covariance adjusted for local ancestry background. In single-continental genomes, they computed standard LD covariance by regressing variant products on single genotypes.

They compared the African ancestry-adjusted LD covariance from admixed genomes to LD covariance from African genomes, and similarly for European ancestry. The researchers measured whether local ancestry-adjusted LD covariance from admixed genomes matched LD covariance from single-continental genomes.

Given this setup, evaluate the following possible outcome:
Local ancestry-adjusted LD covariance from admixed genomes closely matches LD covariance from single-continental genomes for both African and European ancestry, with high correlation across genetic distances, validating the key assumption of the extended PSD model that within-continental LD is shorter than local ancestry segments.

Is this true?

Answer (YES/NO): NO